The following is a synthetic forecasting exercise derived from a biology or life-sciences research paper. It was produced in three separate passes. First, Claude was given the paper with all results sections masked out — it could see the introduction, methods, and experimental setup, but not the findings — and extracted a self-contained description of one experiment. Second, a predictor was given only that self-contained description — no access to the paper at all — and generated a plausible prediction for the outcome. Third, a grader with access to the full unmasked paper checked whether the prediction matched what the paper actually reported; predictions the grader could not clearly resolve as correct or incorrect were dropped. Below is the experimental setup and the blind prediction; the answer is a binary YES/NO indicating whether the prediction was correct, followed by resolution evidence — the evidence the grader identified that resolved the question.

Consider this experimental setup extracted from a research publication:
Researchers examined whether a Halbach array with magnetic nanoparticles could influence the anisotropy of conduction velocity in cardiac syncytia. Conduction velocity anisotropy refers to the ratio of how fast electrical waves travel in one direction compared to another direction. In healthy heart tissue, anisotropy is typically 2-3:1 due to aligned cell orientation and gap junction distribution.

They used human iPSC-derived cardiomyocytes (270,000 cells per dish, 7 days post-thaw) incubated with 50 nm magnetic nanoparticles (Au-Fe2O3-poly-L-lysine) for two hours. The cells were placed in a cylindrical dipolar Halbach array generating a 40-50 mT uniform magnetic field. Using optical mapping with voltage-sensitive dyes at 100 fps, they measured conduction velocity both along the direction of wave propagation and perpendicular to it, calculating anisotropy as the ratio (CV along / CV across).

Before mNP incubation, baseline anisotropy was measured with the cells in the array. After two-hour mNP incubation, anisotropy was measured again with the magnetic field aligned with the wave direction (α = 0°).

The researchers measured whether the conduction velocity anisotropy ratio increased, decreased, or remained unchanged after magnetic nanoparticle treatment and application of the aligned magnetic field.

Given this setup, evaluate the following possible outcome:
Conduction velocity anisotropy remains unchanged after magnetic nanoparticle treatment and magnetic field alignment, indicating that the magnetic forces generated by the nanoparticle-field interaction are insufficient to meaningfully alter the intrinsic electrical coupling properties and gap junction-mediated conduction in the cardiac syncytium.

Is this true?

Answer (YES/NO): NO